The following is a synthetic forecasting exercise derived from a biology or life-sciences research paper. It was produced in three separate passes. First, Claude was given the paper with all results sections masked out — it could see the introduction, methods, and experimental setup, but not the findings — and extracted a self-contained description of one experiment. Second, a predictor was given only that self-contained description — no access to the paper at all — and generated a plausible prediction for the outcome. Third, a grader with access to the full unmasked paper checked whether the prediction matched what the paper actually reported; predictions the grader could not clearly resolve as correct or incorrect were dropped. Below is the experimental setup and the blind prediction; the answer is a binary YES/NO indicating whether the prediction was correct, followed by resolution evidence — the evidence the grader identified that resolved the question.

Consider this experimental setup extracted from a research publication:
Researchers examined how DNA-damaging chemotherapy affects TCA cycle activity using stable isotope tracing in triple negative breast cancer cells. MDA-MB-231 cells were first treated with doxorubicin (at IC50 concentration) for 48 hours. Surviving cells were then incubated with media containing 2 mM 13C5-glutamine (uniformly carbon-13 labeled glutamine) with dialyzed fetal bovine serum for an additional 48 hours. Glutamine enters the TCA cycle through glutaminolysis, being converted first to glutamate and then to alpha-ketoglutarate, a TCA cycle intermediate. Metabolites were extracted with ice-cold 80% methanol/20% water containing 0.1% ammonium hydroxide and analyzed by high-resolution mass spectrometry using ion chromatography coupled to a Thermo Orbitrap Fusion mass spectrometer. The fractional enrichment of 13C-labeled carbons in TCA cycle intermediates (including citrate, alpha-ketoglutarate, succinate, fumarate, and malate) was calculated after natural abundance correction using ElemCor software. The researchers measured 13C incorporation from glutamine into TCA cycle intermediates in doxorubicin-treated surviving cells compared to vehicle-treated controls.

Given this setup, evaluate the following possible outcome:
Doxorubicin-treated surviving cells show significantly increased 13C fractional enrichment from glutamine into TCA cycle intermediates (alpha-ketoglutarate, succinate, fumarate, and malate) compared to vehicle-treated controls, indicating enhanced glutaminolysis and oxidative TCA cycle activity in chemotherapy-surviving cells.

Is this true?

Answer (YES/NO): NO